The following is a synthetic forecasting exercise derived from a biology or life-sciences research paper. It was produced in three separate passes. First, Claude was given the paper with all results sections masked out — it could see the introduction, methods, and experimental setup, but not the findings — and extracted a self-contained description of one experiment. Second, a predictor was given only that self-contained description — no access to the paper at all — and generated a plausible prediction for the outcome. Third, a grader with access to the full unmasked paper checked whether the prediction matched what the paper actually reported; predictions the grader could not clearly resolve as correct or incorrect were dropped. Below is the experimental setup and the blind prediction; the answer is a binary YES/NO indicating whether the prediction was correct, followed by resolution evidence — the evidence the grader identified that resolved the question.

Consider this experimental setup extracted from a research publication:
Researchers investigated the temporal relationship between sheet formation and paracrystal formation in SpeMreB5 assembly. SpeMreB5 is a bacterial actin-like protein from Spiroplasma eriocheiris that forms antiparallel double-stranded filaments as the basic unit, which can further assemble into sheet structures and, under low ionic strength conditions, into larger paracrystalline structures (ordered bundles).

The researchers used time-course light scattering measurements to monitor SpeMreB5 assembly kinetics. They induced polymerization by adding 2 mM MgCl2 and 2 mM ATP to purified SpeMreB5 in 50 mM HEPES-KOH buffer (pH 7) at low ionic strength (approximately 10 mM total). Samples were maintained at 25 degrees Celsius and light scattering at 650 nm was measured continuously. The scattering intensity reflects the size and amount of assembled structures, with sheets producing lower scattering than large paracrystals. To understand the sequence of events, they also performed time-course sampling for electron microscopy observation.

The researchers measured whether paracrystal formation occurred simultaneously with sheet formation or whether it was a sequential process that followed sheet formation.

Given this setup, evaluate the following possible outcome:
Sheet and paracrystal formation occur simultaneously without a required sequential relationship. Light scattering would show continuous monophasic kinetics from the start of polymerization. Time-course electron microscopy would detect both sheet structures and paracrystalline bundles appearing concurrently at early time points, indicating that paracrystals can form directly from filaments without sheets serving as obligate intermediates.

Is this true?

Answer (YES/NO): NO